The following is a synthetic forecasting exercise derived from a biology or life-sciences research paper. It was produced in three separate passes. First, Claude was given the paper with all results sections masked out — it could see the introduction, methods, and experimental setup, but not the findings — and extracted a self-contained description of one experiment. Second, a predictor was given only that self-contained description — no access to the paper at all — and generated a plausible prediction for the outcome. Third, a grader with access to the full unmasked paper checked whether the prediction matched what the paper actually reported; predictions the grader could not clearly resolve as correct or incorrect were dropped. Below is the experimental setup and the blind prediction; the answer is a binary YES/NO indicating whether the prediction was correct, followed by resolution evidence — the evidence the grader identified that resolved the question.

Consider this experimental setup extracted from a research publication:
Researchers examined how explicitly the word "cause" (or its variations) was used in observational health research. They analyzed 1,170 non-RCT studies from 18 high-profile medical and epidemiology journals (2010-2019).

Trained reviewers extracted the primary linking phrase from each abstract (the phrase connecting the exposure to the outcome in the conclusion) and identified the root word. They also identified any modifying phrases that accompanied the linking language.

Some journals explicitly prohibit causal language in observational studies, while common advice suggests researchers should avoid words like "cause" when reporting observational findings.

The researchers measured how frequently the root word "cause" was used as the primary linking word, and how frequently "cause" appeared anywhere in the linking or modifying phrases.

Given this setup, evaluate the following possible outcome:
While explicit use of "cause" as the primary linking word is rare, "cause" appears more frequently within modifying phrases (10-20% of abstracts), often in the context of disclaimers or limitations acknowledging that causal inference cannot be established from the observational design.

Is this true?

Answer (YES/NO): NO